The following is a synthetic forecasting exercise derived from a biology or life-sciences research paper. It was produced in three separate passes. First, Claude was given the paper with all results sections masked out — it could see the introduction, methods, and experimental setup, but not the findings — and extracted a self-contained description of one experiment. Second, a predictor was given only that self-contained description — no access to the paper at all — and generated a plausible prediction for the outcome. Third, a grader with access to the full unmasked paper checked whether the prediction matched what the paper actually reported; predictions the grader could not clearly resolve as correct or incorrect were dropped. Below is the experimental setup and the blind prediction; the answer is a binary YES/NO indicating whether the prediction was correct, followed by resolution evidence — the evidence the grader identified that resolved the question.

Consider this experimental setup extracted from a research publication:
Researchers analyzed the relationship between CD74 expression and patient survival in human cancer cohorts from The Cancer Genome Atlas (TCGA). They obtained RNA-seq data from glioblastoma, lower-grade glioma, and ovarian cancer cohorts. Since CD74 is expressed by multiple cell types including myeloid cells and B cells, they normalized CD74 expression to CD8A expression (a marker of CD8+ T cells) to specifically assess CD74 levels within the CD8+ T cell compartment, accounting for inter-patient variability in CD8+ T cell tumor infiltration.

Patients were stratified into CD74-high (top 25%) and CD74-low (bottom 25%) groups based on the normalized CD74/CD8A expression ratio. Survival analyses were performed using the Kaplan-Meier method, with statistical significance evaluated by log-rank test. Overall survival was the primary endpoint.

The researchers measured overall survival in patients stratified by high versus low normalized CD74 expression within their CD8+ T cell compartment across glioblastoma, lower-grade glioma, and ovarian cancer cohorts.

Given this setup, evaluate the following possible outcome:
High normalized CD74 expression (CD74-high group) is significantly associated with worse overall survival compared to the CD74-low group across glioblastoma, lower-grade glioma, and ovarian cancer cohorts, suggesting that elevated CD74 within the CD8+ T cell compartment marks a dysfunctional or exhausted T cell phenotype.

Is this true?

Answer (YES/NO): NO